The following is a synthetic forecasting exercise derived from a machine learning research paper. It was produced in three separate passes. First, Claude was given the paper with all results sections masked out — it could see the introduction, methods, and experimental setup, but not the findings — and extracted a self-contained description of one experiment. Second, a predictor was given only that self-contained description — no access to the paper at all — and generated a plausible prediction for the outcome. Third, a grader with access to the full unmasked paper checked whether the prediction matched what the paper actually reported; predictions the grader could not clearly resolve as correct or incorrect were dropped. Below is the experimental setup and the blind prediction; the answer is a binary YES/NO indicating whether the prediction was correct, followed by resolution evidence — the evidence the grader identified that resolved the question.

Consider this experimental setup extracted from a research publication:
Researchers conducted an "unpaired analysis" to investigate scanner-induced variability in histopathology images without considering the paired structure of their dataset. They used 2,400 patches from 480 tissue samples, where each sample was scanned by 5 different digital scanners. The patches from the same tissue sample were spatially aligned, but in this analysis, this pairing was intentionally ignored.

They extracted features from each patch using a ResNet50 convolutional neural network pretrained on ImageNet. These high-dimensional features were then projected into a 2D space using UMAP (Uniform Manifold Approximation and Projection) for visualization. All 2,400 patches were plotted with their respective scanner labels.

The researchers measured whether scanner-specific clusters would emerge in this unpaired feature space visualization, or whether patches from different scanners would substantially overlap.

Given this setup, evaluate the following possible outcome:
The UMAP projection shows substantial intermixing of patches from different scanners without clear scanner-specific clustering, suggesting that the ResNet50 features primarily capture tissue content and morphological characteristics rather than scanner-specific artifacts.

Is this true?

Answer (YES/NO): NO